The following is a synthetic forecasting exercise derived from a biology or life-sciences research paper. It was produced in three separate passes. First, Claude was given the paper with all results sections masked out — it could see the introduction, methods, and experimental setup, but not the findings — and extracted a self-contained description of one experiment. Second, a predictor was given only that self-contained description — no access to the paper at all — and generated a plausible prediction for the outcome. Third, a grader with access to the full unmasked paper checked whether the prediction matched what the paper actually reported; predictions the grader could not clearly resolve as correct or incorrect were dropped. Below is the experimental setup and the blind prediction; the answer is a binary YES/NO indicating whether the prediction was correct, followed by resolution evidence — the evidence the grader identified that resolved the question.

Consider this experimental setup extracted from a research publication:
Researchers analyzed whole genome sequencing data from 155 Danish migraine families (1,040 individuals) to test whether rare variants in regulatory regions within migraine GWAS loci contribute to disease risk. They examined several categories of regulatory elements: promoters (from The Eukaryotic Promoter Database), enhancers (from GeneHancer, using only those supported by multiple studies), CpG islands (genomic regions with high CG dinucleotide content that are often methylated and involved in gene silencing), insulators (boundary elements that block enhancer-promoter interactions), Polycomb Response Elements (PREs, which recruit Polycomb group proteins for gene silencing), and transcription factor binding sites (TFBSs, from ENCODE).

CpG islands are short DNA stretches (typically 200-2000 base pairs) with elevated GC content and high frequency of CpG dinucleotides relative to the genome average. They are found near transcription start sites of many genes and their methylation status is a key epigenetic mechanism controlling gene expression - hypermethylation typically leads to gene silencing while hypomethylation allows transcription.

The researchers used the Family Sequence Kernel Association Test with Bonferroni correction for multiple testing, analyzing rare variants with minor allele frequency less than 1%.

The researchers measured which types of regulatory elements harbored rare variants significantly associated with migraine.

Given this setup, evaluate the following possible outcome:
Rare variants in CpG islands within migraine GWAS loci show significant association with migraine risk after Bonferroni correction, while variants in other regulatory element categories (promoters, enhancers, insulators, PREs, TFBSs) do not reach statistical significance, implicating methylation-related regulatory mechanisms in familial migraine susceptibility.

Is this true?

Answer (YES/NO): NO